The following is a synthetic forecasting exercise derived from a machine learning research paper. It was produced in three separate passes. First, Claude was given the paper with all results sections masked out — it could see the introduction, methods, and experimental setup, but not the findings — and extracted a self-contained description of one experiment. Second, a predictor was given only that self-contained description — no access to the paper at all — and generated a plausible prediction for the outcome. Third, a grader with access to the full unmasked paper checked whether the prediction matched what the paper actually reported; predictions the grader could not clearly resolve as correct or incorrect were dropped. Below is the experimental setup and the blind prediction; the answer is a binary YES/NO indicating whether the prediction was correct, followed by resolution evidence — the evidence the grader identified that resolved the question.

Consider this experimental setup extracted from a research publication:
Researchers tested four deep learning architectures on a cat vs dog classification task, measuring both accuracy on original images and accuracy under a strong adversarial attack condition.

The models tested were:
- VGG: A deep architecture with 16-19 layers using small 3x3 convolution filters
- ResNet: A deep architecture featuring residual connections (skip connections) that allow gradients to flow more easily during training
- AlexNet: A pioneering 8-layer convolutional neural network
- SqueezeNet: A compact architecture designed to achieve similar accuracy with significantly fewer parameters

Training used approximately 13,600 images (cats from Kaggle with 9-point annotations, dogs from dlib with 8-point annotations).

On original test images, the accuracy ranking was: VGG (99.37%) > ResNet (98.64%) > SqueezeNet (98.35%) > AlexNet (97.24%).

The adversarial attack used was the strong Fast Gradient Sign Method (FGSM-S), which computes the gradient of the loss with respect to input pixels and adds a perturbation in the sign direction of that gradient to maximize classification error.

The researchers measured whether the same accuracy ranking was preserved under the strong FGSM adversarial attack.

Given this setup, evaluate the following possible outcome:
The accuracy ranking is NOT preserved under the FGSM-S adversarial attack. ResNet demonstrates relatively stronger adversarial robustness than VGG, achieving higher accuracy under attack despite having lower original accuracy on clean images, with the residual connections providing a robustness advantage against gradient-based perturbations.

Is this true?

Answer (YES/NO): YES